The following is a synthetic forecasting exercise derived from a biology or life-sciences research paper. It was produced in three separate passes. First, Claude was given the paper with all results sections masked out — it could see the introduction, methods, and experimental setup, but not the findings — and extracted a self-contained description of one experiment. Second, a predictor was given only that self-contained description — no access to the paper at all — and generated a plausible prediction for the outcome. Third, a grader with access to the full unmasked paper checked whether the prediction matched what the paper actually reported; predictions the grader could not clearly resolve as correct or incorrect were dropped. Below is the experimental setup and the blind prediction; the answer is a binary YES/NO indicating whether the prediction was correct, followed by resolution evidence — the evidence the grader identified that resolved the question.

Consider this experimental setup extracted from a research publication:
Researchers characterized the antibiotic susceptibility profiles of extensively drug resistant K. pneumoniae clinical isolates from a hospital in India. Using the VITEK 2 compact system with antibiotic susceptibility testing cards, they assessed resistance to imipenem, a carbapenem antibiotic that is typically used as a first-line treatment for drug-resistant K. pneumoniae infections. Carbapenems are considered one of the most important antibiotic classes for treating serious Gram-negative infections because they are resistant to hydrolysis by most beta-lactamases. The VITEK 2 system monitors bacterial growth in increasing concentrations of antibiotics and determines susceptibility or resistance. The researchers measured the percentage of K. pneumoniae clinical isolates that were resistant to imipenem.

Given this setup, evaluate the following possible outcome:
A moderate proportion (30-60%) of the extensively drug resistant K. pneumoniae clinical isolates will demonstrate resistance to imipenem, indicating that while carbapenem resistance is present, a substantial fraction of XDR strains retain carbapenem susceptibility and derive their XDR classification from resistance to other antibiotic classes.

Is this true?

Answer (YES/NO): NO